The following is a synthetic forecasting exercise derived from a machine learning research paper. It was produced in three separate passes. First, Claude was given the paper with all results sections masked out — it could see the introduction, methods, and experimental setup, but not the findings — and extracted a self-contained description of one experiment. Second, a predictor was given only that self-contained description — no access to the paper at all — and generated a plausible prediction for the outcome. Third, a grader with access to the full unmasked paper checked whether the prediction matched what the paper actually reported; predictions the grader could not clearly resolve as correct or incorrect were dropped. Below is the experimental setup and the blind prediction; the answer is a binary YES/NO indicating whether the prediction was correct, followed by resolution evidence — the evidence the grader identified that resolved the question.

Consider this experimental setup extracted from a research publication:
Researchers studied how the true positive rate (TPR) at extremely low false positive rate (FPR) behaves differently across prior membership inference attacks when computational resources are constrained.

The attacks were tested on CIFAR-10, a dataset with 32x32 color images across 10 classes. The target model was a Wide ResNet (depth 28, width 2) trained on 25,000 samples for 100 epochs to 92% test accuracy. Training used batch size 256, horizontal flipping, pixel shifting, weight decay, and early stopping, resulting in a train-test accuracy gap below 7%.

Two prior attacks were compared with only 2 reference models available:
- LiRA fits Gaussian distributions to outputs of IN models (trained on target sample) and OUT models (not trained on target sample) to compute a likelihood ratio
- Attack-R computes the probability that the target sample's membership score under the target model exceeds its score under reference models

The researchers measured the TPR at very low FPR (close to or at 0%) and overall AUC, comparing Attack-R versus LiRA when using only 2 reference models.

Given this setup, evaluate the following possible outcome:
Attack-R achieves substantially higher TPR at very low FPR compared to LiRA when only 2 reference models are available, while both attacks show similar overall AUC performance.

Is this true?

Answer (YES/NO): NO